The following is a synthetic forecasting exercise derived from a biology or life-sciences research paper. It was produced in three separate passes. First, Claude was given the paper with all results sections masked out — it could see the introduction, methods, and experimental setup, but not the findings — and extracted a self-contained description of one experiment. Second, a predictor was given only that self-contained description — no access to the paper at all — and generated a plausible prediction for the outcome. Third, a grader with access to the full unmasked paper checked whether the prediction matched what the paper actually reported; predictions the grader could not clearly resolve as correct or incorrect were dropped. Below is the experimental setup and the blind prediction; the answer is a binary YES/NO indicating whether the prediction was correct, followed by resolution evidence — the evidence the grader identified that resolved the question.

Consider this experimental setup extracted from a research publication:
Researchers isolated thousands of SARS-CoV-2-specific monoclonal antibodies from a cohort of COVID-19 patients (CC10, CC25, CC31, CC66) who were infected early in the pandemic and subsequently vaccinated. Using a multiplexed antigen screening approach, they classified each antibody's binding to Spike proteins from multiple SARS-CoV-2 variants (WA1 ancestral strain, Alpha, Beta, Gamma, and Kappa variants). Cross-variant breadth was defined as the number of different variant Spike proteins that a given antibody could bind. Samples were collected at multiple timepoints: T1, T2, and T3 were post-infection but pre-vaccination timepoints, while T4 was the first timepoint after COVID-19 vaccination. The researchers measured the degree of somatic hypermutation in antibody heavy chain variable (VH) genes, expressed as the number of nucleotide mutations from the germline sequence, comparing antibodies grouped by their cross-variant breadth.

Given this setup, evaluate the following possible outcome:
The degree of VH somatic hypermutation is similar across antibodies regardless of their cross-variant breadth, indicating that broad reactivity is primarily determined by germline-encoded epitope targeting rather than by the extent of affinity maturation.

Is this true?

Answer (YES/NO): NO